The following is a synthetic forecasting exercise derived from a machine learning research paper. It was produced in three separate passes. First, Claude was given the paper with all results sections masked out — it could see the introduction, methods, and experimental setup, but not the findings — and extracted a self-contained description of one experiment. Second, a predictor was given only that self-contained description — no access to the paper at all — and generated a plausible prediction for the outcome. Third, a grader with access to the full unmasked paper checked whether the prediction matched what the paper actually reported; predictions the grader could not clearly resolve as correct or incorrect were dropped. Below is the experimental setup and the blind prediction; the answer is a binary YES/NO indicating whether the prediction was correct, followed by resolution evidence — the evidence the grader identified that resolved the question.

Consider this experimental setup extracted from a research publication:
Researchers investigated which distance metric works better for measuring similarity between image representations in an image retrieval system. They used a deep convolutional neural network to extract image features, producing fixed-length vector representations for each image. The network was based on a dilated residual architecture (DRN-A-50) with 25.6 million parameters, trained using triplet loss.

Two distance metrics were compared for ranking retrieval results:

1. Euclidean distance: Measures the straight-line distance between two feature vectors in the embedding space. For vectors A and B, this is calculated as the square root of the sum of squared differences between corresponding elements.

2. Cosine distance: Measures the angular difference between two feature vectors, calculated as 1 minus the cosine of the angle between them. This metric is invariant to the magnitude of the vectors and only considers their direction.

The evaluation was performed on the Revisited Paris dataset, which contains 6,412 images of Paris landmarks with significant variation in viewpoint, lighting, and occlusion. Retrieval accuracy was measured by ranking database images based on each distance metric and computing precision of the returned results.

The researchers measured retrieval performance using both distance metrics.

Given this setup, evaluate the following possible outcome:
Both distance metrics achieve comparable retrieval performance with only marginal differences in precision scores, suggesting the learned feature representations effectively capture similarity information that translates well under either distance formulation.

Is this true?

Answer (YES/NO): NO